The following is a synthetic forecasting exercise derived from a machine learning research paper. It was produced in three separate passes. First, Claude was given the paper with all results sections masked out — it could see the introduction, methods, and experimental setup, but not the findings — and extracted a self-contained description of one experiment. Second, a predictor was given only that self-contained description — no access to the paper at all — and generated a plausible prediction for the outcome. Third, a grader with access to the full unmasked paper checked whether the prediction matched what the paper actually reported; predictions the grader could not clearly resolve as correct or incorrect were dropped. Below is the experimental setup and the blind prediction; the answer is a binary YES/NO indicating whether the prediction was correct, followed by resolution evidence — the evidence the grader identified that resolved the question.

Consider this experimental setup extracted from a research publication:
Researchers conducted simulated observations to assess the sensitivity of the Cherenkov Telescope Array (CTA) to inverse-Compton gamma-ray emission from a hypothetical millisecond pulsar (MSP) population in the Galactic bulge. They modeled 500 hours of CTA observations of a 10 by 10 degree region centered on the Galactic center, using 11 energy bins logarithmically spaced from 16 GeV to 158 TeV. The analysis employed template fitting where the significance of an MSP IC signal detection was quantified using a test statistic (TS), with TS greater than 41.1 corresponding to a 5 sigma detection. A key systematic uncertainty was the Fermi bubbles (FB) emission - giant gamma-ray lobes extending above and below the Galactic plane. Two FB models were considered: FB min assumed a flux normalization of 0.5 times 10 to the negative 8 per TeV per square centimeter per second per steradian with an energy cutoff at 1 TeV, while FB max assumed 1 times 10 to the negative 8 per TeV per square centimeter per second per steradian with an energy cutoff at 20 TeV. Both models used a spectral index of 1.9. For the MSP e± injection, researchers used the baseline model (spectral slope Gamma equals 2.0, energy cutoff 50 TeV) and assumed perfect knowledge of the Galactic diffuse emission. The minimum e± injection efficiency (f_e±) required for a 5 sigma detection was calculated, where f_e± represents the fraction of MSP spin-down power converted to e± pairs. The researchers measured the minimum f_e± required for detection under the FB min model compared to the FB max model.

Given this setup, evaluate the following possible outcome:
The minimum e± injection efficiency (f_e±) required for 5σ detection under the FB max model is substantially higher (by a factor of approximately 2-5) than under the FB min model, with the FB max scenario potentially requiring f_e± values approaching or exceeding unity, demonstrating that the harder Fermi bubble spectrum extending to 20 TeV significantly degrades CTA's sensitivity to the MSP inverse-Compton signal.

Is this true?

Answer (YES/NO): NO